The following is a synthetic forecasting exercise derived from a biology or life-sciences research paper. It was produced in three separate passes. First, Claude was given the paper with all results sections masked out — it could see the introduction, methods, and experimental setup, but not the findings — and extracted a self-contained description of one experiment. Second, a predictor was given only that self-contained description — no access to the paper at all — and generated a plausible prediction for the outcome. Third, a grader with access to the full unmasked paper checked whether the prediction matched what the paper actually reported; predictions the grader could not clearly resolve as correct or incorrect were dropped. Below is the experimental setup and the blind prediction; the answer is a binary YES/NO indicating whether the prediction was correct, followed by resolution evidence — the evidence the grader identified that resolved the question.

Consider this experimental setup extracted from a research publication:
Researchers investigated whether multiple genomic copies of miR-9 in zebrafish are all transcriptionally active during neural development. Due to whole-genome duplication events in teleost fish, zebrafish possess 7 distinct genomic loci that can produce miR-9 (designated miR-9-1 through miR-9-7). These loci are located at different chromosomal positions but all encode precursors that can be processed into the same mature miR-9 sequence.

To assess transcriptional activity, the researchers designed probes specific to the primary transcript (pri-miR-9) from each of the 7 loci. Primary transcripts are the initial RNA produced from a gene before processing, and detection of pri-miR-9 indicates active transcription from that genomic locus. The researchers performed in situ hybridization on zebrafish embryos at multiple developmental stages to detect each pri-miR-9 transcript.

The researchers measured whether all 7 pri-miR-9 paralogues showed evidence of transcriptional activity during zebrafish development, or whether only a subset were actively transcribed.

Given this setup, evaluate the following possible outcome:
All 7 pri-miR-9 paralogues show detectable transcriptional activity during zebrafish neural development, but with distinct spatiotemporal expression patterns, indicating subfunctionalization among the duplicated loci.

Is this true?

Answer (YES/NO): YES